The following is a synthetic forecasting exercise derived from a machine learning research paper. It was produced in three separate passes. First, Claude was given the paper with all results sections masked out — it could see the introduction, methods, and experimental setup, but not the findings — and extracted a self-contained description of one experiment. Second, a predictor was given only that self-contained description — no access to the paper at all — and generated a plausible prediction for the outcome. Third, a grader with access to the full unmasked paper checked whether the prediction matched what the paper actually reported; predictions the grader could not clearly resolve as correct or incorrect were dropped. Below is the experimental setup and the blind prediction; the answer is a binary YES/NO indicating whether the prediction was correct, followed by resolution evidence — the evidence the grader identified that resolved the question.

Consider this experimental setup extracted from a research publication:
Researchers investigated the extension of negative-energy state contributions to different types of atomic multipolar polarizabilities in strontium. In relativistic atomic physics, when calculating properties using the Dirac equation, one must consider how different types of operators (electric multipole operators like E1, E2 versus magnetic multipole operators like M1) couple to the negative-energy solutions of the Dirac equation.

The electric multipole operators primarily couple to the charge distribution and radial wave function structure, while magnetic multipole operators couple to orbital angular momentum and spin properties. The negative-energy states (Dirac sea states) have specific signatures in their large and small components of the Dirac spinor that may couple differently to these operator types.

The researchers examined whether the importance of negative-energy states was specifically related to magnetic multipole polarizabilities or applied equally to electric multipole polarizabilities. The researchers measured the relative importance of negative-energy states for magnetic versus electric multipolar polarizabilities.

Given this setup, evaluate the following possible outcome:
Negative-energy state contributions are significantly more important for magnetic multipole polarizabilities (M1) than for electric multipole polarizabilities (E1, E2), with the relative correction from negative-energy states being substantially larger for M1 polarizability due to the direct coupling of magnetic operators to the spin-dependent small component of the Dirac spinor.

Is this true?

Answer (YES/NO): YES